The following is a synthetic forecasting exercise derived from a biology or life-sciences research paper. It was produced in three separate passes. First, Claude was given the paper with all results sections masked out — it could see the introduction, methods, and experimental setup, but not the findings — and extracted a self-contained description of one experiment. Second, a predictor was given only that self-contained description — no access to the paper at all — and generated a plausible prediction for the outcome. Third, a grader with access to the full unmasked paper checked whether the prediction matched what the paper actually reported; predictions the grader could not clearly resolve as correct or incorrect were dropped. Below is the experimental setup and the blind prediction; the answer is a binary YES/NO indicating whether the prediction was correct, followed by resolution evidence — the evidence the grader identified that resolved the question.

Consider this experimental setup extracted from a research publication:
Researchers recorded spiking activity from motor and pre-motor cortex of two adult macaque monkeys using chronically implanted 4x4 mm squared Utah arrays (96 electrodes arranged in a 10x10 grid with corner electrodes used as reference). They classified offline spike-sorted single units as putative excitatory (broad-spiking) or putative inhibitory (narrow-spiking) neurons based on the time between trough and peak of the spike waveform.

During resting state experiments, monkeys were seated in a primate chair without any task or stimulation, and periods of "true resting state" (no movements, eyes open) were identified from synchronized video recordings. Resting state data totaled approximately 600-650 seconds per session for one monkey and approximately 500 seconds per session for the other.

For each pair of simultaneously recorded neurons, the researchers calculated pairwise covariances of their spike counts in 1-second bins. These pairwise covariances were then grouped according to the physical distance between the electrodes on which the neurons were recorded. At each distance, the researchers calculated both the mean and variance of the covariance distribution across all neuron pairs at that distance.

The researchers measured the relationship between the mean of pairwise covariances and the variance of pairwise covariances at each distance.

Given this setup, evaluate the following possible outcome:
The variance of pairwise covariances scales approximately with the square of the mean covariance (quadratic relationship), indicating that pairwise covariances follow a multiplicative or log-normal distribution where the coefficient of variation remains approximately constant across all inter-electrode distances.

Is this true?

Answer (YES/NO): NO